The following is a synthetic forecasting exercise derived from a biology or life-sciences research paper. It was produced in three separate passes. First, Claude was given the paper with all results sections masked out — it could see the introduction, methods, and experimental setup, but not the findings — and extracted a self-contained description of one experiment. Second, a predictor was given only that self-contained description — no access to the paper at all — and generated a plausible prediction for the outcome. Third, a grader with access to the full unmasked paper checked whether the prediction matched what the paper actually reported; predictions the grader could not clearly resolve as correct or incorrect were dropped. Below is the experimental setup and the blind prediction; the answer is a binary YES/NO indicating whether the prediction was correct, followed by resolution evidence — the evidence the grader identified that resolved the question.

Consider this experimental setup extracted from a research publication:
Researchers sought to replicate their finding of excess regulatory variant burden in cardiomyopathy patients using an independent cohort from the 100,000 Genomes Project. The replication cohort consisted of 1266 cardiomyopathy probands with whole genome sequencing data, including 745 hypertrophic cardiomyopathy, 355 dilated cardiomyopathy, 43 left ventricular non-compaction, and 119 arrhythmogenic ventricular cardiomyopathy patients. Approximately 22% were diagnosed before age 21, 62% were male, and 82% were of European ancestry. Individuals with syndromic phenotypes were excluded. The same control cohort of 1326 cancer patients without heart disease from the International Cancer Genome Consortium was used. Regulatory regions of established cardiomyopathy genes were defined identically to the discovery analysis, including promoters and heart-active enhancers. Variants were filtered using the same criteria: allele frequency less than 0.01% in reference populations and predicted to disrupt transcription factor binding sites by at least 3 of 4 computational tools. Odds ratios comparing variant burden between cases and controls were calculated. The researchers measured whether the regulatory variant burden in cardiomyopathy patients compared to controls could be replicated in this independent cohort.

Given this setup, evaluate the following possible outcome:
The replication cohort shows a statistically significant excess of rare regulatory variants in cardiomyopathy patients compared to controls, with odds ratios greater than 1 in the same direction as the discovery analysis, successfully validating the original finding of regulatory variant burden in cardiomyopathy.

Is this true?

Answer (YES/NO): YES